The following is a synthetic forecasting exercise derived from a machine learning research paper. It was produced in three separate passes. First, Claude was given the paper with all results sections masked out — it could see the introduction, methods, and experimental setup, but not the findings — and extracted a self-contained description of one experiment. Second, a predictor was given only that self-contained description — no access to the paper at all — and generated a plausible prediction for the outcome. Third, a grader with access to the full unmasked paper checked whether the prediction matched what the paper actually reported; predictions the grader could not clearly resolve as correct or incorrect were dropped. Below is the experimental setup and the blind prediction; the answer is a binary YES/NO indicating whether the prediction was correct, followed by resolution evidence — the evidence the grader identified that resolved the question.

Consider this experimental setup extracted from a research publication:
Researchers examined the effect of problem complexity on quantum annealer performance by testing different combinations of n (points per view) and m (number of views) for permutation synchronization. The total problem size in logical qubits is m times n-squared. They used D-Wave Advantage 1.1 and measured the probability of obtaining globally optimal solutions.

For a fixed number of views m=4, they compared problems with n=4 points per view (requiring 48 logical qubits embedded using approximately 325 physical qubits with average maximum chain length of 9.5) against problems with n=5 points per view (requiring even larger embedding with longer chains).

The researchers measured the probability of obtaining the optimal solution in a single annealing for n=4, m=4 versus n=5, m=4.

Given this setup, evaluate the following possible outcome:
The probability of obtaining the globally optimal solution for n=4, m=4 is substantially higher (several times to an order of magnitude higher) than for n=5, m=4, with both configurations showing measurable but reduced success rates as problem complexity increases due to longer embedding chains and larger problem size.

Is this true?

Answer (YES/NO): YES